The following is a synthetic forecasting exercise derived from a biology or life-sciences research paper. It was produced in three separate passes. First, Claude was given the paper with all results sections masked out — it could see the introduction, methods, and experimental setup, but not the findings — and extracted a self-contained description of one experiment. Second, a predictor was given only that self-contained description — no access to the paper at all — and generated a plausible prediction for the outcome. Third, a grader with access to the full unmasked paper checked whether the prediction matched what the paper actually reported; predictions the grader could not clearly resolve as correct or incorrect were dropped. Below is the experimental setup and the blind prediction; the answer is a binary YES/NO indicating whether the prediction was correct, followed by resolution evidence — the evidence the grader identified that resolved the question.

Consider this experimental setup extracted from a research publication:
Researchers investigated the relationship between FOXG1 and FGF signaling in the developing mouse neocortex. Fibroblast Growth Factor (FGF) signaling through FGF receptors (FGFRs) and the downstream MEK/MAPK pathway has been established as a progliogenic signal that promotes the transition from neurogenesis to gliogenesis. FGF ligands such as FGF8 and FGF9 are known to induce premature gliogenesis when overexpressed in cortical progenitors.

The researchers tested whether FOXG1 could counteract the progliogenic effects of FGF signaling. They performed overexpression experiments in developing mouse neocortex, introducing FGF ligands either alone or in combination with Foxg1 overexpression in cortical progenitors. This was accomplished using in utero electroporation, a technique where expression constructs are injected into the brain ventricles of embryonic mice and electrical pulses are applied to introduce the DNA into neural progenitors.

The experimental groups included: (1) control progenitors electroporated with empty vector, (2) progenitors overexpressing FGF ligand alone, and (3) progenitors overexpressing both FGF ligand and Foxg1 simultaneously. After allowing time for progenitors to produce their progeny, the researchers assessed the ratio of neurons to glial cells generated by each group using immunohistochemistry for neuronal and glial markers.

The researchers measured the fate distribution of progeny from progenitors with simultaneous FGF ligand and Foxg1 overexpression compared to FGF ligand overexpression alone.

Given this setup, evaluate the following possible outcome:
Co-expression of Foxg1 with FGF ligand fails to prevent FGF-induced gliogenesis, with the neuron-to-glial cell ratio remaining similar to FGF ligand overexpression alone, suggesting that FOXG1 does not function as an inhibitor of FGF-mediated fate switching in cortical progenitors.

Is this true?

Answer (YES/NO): NO